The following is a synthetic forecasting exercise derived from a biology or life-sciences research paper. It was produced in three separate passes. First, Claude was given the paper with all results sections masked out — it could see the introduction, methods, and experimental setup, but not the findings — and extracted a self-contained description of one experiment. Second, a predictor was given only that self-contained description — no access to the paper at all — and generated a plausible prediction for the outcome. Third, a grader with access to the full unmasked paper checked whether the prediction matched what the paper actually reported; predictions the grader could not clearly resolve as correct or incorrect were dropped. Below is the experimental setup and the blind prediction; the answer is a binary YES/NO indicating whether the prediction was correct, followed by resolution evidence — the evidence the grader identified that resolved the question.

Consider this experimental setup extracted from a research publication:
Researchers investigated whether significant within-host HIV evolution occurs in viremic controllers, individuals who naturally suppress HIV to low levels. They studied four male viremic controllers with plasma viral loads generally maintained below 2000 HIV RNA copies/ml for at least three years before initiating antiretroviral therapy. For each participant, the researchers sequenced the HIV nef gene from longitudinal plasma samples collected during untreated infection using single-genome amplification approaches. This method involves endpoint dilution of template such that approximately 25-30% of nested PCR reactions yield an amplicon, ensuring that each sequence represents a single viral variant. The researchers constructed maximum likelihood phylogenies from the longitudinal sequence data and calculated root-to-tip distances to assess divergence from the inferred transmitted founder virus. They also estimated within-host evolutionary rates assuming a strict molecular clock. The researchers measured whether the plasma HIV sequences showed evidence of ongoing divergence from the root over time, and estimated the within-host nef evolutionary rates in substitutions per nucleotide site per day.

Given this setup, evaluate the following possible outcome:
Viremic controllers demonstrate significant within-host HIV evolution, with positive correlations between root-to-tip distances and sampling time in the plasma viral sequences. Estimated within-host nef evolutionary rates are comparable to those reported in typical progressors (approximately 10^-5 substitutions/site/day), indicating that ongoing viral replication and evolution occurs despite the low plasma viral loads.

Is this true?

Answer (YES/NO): YES